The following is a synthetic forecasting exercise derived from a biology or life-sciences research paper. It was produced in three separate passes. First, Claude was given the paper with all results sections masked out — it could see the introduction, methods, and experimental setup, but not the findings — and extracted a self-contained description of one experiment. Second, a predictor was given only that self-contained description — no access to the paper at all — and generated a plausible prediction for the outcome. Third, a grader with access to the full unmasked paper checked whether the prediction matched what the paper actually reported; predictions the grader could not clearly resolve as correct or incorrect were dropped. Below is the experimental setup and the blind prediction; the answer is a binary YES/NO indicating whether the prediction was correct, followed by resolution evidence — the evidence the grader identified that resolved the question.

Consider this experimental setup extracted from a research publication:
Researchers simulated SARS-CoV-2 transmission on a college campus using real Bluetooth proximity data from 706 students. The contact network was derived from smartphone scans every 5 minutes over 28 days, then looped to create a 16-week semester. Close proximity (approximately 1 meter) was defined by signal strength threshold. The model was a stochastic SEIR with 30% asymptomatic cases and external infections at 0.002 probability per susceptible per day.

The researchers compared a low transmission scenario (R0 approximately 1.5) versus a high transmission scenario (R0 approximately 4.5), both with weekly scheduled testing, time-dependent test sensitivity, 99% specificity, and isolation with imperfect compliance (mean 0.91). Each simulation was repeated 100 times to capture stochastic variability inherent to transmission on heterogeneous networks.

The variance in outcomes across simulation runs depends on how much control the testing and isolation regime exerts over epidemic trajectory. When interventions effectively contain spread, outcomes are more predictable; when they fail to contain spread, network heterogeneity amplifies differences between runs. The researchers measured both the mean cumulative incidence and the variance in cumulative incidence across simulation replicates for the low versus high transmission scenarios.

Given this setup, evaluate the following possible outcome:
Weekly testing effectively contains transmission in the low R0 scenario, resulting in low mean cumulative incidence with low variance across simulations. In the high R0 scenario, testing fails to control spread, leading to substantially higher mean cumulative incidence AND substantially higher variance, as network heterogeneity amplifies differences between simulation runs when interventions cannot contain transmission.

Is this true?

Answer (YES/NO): NO